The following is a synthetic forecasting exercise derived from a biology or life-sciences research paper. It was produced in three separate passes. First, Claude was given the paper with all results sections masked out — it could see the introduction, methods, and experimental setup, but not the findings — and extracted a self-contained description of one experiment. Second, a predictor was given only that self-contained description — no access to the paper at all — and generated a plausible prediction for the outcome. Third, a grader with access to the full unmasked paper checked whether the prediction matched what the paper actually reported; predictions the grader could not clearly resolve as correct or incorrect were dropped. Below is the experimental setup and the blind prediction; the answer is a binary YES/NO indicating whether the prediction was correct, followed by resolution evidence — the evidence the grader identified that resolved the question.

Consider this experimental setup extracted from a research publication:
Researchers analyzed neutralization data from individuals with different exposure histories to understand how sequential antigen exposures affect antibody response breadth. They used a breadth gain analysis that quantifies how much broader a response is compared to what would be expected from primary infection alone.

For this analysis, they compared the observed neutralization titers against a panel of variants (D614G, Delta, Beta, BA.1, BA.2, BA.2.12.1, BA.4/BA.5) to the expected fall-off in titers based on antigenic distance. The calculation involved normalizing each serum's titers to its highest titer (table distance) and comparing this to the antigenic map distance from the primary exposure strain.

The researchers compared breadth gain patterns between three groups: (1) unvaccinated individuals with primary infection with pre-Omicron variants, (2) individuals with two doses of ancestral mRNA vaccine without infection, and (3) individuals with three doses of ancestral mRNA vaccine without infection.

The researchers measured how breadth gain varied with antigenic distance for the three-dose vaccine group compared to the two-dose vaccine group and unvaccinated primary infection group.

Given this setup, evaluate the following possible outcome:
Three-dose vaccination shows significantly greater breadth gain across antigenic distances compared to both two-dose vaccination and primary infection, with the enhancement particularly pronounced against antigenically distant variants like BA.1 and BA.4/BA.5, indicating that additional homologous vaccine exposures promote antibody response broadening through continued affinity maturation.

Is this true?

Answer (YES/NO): NO